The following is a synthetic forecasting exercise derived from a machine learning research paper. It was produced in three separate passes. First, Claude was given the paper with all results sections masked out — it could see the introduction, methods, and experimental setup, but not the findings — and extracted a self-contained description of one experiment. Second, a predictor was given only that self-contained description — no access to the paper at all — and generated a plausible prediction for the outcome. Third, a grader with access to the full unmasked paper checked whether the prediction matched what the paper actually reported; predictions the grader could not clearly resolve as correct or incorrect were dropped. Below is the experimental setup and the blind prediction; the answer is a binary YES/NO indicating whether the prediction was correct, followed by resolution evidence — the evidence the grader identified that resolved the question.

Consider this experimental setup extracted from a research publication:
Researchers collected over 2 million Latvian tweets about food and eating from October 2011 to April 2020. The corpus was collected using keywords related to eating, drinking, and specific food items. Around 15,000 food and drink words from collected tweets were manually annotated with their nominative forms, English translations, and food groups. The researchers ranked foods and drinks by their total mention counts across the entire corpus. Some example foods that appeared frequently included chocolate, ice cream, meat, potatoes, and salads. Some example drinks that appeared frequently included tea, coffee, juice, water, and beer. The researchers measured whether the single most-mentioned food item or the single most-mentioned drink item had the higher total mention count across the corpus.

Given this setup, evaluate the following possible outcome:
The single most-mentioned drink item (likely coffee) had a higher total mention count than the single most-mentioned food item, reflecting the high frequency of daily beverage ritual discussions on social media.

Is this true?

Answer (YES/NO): NO